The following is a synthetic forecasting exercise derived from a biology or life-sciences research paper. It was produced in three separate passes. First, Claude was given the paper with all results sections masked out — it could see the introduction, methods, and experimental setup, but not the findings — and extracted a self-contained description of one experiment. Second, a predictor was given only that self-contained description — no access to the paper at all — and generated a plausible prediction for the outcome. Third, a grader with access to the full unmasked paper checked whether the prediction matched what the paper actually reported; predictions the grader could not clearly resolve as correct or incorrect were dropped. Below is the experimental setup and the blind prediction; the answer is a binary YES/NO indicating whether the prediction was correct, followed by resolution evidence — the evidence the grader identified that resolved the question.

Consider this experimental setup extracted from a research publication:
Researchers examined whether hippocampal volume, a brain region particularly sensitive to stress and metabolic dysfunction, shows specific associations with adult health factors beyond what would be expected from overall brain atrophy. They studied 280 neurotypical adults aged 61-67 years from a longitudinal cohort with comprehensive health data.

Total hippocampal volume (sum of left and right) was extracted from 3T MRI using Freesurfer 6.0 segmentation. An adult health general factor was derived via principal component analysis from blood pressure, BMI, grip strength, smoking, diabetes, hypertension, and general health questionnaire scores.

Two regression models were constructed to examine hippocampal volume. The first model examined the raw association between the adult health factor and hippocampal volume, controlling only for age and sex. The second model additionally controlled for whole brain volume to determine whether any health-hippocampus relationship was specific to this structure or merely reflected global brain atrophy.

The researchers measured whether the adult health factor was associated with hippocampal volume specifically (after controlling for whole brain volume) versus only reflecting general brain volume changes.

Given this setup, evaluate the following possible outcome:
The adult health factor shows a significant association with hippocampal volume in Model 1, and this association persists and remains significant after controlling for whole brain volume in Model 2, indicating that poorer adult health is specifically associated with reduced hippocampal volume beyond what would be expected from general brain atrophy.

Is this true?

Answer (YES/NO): NO